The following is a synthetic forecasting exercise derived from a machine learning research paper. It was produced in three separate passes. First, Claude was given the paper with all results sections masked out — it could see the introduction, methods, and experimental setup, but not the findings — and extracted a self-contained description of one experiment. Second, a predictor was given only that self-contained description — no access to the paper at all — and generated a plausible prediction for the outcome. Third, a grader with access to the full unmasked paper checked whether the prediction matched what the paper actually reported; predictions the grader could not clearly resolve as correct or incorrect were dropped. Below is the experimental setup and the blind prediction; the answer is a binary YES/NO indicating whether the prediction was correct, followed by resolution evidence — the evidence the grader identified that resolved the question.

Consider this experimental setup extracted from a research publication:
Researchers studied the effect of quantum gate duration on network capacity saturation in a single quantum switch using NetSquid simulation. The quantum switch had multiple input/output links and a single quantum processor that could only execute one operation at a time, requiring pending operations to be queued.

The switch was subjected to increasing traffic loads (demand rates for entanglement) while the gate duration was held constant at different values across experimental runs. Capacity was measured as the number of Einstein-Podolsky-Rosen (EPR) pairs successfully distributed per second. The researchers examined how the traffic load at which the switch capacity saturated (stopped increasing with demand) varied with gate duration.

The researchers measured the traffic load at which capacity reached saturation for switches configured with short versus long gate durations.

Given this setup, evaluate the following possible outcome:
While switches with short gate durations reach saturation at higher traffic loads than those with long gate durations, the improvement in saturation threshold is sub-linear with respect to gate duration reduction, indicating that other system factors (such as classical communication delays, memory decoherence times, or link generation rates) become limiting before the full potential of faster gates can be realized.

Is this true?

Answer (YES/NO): NO